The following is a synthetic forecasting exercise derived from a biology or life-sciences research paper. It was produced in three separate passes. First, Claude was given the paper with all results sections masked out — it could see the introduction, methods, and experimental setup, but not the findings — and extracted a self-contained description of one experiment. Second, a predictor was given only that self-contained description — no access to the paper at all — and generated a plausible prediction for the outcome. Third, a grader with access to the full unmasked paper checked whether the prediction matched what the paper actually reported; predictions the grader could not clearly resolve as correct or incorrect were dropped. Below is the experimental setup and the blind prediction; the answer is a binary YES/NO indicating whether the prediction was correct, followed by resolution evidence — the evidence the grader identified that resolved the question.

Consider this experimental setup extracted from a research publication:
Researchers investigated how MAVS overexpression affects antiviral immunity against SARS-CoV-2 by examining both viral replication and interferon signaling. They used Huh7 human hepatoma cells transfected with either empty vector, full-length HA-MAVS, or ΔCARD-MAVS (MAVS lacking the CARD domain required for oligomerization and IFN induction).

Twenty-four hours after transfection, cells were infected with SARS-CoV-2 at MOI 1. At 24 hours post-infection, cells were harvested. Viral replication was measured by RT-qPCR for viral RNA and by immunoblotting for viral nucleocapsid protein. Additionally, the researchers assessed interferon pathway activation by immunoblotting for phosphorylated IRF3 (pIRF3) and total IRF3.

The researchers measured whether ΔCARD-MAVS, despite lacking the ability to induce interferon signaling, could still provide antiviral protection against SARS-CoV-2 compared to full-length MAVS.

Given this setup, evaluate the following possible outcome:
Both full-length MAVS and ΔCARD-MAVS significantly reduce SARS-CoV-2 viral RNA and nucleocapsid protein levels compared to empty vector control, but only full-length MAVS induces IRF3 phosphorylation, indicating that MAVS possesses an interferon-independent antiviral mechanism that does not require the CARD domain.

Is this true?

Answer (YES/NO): NO